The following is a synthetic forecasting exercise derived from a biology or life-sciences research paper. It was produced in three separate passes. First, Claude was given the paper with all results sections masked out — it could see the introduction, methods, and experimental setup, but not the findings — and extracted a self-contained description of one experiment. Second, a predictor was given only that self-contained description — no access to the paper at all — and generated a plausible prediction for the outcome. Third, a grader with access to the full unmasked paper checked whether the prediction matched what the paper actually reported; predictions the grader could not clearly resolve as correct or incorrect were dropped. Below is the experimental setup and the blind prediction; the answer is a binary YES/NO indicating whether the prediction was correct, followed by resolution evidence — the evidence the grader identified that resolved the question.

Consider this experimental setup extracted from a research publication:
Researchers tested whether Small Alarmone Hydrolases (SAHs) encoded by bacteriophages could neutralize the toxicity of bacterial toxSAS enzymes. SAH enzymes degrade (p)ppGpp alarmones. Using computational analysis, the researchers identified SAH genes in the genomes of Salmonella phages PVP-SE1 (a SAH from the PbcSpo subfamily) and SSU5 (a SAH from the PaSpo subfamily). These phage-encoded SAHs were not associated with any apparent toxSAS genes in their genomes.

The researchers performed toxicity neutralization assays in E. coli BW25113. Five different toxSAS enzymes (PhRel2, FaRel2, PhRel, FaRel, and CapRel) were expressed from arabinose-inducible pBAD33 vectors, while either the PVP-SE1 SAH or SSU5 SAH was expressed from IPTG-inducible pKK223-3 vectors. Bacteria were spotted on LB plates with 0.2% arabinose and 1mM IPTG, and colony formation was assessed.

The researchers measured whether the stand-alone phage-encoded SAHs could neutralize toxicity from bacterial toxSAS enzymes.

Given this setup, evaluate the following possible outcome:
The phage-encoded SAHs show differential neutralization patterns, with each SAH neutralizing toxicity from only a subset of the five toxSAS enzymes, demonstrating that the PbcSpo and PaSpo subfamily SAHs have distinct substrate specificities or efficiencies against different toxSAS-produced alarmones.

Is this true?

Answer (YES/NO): NO